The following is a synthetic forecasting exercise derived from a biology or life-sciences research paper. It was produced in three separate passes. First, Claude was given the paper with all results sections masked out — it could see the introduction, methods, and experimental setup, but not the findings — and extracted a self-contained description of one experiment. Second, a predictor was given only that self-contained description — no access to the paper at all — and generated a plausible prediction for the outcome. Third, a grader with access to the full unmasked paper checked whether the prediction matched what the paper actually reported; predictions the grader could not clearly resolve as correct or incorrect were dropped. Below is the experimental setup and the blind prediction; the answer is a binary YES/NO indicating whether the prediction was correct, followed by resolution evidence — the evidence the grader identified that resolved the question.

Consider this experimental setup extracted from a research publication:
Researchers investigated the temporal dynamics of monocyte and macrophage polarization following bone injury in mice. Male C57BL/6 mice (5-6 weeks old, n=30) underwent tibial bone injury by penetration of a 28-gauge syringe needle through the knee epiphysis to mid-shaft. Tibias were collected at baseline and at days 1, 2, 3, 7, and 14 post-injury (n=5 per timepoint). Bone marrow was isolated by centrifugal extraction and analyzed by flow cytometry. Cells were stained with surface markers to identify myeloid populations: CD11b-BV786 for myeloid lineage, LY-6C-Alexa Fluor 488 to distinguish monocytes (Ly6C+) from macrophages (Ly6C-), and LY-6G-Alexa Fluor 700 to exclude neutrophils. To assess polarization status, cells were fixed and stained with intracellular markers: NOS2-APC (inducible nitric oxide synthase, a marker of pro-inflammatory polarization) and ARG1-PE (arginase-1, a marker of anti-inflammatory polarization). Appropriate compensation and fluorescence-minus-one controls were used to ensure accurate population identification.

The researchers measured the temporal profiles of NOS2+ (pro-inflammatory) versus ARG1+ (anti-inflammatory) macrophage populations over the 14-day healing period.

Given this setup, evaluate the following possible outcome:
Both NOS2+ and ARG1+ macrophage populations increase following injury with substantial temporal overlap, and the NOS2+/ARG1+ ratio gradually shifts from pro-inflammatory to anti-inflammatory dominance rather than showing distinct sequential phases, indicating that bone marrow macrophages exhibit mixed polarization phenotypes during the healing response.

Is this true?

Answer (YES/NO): NO